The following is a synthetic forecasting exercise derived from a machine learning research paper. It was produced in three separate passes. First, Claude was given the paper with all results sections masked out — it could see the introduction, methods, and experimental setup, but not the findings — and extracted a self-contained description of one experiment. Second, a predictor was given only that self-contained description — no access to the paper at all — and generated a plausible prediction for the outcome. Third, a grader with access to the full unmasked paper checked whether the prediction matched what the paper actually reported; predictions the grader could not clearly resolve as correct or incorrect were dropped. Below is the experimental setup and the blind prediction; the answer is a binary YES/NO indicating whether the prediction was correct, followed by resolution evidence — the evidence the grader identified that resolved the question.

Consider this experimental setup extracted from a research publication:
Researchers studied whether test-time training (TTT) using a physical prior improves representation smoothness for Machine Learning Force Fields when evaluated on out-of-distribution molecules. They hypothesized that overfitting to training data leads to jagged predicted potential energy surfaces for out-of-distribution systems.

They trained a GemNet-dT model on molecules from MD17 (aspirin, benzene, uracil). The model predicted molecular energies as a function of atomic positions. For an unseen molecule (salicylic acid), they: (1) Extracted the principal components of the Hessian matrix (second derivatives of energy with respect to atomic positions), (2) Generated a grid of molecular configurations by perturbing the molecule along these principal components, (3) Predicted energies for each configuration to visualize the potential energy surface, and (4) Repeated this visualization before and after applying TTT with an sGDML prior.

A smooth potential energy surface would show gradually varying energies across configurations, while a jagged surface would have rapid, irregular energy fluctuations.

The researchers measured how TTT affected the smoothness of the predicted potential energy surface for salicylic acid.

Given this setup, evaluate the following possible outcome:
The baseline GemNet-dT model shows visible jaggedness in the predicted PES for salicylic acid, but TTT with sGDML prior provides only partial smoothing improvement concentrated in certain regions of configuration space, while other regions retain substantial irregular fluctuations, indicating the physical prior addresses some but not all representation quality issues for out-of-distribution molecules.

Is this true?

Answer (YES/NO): NO